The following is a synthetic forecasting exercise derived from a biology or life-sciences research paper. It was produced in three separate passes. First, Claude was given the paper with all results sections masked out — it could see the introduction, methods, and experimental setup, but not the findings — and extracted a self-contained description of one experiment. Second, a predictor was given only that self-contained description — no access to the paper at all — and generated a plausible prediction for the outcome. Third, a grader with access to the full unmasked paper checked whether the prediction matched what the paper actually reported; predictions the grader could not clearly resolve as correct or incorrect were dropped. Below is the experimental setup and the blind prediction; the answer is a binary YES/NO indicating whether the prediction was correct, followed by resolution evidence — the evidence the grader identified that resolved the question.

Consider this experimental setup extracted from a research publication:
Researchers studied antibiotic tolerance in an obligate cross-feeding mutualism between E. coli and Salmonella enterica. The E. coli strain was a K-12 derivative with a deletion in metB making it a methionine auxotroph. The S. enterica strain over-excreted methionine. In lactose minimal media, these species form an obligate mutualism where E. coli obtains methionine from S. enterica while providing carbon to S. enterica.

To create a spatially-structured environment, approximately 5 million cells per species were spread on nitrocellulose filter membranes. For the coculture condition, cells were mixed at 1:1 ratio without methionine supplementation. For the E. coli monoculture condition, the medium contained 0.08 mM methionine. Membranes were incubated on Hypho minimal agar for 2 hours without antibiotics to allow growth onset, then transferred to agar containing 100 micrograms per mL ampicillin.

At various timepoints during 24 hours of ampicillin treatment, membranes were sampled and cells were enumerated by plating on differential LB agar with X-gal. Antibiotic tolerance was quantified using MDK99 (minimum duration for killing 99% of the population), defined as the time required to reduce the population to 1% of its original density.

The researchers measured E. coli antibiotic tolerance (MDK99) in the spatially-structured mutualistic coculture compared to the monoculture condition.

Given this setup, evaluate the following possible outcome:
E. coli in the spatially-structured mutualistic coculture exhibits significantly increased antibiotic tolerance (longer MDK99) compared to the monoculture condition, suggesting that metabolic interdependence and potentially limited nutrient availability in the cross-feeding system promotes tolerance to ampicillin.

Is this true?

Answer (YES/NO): NO